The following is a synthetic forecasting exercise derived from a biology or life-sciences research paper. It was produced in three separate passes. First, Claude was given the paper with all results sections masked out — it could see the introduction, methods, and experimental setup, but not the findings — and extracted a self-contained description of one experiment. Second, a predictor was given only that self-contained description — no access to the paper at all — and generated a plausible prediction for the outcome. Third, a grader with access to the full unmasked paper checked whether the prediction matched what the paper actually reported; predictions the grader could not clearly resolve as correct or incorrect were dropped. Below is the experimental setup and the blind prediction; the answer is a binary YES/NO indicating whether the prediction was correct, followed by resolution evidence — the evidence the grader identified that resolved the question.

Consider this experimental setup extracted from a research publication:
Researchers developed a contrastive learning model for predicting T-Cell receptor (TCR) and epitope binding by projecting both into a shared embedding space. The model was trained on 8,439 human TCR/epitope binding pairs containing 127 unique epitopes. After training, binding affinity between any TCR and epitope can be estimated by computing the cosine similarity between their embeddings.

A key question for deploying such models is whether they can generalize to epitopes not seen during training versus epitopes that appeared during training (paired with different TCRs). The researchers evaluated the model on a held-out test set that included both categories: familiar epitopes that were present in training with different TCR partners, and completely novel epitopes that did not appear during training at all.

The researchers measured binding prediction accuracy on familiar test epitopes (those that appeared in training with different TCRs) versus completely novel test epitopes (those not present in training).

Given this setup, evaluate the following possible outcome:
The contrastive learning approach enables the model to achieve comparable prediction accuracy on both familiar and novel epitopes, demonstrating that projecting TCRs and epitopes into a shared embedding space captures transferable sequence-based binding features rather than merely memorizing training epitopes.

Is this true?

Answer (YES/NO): NO